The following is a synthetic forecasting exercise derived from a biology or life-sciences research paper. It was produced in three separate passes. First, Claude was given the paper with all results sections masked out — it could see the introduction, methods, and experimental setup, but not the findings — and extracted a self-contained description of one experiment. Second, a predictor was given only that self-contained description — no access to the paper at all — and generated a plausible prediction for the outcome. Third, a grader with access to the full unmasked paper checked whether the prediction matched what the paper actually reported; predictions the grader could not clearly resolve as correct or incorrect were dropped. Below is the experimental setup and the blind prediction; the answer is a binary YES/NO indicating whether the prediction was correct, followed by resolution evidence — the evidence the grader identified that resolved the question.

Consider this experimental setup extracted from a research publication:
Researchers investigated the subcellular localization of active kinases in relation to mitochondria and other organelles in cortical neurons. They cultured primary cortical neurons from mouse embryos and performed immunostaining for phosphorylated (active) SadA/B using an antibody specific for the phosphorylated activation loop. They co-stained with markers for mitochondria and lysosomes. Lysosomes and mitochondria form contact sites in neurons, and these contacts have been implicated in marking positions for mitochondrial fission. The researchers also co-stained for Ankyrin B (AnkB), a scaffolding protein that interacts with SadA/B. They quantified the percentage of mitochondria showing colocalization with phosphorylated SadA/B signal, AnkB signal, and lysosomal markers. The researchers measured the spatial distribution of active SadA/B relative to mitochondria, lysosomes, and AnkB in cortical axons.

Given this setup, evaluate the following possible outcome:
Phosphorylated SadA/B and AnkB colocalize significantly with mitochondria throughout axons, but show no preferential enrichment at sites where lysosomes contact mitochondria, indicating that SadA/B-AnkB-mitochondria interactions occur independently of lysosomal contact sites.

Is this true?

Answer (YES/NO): NO